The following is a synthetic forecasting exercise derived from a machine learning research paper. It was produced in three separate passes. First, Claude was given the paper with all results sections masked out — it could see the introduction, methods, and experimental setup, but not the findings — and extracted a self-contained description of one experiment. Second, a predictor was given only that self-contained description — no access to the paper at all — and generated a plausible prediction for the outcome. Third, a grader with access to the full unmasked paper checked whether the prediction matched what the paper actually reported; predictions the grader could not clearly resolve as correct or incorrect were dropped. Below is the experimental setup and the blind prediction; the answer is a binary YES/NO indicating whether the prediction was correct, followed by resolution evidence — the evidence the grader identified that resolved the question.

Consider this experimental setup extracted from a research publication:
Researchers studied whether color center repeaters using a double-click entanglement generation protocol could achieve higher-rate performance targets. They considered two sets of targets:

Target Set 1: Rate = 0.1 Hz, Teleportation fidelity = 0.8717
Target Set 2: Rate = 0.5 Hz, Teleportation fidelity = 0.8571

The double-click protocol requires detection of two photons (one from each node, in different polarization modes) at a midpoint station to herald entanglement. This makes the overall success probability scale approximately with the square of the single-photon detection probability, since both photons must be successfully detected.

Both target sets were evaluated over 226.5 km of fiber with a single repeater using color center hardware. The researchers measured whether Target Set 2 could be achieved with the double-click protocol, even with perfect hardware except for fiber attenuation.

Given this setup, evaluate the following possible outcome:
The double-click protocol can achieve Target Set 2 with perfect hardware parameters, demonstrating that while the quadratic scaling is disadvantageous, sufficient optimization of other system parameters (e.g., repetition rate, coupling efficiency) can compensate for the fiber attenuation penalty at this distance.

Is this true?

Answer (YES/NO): NO